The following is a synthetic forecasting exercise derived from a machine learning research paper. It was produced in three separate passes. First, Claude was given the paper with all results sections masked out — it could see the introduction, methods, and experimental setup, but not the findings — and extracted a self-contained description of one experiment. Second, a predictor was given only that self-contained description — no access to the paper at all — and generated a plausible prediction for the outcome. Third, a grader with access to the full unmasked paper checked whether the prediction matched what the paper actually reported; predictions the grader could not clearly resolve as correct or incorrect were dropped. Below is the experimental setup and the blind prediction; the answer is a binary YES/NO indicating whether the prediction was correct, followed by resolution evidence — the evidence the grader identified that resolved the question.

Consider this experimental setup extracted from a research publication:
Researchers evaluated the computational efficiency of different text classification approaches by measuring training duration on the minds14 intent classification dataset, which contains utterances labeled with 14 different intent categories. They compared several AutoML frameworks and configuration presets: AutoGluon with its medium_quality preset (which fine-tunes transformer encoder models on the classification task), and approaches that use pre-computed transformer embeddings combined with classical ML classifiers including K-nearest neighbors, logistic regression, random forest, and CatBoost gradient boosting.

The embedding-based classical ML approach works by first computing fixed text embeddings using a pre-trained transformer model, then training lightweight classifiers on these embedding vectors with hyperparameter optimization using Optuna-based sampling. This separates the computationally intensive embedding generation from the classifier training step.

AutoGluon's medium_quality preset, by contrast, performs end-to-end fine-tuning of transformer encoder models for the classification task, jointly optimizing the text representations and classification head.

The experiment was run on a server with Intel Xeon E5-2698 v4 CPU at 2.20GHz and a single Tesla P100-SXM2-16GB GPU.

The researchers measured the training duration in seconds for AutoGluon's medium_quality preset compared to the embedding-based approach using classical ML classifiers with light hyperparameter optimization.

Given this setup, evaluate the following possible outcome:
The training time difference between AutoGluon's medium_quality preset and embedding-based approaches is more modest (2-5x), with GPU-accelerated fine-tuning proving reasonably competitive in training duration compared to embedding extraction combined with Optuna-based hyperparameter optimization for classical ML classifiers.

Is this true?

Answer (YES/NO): YES